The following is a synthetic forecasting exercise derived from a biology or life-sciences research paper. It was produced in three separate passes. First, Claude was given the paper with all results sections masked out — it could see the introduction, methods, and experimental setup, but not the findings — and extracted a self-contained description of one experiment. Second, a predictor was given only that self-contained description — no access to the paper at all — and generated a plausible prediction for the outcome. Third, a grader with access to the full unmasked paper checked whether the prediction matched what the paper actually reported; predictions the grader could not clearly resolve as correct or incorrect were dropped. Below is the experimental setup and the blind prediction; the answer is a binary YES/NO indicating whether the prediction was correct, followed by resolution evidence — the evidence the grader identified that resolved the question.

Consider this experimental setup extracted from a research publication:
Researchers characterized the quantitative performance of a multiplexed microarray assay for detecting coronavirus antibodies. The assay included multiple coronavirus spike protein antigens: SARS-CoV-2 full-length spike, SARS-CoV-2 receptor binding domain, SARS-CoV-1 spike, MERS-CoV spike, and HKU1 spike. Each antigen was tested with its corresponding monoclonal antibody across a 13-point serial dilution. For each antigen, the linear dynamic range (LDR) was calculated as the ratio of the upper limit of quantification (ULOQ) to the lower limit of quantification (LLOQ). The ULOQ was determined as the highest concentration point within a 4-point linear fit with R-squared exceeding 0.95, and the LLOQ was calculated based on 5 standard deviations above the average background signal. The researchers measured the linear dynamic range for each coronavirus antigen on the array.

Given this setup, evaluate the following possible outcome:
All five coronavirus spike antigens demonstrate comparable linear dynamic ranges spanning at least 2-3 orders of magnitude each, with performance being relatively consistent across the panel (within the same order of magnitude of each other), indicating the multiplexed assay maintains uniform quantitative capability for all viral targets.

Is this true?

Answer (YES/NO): NO